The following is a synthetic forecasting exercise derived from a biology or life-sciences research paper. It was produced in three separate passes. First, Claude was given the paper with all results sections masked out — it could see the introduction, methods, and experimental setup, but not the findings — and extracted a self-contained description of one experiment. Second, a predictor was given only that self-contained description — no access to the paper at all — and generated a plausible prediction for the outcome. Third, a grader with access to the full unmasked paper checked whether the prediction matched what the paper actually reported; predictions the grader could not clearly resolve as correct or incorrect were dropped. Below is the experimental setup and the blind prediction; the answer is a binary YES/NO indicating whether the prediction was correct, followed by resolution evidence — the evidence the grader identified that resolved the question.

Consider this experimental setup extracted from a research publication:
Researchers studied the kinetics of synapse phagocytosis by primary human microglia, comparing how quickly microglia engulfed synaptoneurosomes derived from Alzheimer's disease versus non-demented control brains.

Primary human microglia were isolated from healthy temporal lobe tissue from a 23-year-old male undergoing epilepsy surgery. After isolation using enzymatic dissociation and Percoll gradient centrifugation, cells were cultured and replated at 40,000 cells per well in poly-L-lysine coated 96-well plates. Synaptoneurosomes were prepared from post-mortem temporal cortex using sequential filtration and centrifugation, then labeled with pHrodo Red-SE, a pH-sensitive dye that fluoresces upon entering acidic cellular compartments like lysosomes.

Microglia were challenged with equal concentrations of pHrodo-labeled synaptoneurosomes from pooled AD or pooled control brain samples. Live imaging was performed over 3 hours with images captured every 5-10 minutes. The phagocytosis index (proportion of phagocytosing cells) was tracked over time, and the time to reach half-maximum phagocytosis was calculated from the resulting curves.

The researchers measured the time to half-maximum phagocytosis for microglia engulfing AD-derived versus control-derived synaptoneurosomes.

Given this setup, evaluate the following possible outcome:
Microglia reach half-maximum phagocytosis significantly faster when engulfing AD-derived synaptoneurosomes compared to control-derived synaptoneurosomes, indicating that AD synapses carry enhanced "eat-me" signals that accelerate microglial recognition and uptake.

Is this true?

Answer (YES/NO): YES